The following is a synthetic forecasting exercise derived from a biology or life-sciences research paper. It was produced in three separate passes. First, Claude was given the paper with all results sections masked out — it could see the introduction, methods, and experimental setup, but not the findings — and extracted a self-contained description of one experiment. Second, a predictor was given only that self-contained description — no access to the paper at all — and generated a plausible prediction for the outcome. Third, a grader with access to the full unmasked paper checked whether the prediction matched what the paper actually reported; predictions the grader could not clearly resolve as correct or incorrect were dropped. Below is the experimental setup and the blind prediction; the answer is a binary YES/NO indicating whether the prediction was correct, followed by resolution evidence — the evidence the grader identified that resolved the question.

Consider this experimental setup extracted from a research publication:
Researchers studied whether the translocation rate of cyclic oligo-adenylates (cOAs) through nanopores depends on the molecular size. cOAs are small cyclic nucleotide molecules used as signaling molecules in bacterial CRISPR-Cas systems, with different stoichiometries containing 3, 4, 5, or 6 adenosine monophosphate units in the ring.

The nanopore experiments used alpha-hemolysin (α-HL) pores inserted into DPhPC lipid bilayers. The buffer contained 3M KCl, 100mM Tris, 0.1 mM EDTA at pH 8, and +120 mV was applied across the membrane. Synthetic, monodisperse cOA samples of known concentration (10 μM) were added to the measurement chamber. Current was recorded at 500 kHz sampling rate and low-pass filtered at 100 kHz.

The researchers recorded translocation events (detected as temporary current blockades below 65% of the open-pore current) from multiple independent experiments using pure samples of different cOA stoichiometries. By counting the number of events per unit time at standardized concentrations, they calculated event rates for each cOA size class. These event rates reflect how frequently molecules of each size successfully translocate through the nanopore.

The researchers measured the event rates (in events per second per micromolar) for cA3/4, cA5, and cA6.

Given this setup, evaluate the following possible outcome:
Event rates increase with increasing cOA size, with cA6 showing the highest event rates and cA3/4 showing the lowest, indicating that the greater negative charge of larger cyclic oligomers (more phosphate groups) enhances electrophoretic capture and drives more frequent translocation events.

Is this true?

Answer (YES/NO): NO